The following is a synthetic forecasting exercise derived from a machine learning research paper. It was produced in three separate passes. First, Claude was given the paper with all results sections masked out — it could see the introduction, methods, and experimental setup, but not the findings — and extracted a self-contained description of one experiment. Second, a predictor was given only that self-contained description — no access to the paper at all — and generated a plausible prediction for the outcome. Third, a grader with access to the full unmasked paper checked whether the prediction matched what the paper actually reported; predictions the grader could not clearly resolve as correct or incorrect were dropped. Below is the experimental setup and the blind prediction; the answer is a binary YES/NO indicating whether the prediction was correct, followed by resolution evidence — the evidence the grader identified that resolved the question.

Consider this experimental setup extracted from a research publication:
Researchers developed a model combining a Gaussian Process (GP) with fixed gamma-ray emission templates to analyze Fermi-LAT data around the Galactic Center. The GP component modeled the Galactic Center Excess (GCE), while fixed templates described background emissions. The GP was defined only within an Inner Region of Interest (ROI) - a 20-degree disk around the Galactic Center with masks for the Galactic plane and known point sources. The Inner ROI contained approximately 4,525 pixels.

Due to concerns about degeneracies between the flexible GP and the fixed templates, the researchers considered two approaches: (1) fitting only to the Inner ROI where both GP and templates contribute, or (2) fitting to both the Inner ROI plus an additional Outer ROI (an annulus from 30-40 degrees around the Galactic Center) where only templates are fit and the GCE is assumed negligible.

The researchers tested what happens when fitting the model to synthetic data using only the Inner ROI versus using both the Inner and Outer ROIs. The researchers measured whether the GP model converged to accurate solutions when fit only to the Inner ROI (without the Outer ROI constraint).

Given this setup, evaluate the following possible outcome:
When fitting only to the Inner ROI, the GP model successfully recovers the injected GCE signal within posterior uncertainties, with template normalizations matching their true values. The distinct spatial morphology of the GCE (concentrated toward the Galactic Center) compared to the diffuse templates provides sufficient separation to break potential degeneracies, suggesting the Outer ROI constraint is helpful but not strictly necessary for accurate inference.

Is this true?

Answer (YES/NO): NO